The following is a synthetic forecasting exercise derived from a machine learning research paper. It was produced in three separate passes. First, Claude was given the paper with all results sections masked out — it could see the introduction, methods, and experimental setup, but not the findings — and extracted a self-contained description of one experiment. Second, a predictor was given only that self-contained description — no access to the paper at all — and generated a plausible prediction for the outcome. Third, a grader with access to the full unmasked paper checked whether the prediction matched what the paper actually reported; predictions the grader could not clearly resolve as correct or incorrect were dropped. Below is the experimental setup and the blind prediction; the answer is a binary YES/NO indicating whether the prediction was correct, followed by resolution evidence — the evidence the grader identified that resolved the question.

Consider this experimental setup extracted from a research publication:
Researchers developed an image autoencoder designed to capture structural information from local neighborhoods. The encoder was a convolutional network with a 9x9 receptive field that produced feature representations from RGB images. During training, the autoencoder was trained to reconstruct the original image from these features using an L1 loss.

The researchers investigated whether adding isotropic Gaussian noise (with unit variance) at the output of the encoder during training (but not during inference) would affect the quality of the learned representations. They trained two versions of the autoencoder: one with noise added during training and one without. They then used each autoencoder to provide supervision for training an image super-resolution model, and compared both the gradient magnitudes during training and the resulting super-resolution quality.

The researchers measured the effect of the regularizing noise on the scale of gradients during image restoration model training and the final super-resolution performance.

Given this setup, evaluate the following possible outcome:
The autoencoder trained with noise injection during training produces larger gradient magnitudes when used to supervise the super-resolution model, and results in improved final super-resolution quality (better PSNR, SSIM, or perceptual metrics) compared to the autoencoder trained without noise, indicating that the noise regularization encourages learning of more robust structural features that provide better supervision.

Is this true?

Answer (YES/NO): YES